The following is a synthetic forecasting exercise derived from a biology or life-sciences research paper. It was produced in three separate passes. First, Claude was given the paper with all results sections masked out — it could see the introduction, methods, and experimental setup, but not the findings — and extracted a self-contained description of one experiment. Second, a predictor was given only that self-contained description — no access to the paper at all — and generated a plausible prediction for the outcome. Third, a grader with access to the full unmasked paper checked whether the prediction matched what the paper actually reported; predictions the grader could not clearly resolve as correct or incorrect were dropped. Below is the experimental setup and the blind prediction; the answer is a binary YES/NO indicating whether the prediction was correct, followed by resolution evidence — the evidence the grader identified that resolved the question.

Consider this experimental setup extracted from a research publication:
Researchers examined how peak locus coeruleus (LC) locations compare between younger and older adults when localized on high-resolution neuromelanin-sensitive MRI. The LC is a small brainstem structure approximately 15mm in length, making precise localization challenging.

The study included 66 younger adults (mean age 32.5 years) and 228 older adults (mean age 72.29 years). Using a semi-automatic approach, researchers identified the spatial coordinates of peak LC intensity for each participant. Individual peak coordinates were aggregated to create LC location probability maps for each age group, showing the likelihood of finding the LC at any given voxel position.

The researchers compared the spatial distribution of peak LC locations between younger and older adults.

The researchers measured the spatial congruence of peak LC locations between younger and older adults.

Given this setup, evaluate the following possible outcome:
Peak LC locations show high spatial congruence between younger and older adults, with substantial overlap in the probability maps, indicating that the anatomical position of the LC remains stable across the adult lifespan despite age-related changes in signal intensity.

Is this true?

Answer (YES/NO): YES